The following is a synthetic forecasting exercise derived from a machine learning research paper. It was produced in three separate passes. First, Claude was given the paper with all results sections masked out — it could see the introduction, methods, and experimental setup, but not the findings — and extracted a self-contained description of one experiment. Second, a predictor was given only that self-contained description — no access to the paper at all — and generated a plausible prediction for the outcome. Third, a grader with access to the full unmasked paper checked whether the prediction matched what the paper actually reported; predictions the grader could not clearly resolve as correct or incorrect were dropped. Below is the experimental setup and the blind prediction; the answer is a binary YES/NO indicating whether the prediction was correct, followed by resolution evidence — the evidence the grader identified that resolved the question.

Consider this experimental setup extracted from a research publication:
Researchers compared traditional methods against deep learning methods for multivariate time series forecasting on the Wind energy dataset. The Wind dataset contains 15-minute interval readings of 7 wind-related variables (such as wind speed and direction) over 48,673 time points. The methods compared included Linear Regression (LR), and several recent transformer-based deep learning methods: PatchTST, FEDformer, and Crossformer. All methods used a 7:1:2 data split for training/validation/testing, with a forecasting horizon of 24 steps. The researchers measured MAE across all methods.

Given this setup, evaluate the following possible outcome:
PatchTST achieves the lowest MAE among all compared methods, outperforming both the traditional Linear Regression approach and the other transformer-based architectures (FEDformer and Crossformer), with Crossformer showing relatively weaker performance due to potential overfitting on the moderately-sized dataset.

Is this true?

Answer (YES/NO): NO